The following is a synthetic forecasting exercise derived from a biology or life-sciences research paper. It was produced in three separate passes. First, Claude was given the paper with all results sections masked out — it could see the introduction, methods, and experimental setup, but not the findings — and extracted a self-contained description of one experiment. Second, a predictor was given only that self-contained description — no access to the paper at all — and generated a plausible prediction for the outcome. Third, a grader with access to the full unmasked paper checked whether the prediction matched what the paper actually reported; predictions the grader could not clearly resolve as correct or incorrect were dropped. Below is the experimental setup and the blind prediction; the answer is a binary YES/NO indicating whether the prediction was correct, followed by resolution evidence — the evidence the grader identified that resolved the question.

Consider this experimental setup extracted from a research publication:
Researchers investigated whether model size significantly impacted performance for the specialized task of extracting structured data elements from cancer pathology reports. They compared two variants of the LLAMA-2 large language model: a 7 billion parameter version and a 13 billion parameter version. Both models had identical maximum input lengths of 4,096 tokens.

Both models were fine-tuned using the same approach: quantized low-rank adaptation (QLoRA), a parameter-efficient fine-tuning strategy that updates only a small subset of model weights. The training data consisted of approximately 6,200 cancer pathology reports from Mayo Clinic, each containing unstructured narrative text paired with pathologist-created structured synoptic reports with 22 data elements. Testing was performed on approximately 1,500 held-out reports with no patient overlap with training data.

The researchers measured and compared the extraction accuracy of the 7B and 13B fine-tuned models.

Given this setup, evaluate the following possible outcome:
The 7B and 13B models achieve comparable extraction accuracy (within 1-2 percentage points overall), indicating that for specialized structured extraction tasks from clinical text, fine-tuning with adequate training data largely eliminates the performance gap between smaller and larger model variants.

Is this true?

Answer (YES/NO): YES